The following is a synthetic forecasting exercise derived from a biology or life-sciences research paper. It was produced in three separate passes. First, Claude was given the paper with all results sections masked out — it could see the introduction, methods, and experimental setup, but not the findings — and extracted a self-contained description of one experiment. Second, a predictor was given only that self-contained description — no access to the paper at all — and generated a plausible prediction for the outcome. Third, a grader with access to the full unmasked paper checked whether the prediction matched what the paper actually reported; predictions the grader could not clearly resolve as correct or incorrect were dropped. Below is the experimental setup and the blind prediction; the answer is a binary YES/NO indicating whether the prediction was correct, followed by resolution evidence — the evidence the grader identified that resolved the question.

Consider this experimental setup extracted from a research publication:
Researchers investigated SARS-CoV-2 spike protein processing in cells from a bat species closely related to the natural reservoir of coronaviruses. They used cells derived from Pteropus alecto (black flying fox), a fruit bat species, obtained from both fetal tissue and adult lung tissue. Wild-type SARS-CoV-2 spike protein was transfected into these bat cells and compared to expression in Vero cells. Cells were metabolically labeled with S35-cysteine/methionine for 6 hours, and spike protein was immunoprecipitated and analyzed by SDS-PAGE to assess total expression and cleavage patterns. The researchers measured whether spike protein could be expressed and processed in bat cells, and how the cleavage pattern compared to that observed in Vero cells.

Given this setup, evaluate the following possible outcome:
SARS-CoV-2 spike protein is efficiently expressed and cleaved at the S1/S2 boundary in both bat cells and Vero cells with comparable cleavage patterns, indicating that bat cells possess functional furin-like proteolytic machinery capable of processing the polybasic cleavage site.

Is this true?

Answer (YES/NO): NO